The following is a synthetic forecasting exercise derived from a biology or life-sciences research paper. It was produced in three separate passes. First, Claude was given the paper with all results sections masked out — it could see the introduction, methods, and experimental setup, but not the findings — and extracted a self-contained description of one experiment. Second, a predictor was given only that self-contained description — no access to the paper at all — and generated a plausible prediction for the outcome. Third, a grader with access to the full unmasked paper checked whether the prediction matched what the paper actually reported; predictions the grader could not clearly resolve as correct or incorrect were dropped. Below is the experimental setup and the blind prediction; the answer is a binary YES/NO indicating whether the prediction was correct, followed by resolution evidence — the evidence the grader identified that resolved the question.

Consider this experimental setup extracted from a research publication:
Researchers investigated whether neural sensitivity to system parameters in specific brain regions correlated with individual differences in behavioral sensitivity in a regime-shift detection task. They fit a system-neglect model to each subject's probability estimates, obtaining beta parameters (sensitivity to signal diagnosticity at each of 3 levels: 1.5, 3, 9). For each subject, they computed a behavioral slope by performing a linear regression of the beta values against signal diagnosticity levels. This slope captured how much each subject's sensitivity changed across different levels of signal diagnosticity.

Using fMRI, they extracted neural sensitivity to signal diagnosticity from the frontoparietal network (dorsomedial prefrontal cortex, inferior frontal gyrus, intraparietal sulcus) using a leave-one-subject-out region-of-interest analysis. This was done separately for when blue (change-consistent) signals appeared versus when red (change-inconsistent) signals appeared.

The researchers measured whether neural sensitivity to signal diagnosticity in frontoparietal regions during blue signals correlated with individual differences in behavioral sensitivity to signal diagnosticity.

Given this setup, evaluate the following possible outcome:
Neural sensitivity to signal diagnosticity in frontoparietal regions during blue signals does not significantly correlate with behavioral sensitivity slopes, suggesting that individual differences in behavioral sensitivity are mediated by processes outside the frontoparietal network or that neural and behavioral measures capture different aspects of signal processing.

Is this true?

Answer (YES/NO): NO